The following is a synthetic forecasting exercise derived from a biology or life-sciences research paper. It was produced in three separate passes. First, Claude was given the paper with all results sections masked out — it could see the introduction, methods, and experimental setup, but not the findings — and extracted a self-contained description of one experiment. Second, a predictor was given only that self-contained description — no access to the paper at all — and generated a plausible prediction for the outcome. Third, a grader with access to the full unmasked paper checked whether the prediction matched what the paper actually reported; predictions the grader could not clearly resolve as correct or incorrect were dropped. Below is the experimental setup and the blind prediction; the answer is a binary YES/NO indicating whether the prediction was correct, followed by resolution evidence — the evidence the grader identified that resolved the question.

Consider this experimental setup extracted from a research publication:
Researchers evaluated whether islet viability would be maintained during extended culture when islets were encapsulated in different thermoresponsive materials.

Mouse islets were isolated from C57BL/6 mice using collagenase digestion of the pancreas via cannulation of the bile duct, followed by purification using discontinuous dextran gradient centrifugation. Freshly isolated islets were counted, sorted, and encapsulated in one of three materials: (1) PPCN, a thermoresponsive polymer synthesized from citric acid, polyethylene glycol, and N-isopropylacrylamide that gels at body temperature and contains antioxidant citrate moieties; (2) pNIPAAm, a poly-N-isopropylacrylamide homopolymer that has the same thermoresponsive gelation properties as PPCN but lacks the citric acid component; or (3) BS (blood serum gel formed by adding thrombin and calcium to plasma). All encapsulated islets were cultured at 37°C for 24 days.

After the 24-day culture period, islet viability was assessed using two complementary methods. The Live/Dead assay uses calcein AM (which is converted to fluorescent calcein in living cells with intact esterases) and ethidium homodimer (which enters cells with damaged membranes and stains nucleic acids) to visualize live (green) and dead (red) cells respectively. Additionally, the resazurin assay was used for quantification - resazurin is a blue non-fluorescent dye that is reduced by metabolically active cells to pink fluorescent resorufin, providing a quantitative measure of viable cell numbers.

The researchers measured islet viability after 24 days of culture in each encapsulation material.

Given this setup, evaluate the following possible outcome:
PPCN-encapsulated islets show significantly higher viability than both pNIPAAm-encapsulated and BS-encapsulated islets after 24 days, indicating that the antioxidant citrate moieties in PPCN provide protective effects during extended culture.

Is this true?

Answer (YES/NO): NO